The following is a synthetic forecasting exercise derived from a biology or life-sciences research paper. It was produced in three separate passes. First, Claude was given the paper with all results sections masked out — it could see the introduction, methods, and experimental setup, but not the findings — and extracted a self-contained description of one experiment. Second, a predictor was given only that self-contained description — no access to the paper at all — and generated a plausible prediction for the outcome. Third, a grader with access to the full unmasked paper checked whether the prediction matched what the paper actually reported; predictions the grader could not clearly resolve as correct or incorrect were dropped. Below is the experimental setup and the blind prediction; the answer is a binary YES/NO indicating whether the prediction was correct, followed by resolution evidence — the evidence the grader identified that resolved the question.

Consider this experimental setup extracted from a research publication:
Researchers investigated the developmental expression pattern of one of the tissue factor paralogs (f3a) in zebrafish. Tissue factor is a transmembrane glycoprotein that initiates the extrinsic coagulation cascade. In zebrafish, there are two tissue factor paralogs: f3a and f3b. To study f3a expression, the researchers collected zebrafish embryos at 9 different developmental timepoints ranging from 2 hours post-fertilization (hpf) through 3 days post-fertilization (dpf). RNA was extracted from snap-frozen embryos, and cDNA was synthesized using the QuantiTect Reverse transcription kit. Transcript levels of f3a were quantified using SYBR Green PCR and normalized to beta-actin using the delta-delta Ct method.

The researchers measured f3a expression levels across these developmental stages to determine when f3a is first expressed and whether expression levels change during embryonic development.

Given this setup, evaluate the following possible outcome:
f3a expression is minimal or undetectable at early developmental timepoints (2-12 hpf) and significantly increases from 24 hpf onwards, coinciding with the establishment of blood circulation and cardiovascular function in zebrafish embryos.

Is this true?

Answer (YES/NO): NO